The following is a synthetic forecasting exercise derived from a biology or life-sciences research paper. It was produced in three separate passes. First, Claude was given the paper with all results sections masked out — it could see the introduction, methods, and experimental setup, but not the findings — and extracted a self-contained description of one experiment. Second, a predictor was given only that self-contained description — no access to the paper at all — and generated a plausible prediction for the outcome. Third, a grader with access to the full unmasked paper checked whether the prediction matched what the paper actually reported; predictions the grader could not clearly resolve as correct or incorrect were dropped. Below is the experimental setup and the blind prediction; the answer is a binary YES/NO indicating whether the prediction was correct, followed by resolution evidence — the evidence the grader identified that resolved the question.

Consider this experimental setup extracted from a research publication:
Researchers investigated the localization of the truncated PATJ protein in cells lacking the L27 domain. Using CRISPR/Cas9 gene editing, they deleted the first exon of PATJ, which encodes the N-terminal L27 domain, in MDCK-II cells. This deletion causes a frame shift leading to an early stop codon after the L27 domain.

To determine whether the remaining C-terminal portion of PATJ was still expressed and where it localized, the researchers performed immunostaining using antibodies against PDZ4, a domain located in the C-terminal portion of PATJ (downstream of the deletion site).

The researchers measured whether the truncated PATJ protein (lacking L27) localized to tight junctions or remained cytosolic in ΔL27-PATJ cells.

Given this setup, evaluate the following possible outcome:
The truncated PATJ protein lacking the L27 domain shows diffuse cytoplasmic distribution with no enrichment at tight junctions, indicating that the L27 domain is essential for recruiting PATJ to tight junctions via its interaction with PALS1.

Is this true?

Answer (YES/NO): YES